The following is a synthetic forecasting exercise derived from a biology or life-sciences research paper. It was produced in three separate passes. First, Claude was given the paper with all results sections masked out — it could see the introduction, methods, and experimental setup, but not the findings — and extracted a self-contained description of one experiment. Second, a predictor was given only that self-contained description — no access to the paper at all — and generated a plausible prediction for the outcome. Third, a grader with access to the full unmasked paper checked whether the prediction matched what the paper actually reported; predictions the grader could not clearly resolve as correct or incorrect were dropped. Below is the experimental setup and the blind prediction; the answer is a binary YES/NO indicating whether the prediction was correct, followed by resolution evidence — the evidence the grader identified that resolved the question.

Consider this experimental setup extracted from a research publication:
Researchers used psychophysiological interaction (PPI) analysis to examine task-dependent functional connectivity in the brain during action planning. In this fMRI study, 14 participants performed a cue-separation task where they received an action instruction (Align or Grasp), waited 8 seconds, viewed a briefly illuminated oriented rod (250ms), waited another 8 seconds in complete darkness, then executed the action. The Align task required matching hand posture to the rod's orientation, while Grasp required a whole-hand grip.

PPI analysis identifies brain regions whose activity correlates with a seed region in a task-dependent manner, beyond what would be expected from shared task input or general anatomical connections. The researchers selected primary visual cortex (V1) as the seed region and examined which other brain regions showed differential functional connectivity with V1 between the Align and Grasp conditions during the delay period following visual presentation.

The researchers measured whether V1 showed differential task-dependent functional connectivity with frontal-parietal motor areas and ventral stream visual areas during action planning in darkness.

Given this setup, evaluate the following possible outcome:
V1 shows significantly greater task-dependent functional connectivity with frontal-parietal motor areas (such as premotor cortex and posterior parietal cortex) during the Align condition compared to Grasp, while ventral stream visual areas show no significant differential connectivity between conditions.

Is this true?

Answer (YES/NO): NO